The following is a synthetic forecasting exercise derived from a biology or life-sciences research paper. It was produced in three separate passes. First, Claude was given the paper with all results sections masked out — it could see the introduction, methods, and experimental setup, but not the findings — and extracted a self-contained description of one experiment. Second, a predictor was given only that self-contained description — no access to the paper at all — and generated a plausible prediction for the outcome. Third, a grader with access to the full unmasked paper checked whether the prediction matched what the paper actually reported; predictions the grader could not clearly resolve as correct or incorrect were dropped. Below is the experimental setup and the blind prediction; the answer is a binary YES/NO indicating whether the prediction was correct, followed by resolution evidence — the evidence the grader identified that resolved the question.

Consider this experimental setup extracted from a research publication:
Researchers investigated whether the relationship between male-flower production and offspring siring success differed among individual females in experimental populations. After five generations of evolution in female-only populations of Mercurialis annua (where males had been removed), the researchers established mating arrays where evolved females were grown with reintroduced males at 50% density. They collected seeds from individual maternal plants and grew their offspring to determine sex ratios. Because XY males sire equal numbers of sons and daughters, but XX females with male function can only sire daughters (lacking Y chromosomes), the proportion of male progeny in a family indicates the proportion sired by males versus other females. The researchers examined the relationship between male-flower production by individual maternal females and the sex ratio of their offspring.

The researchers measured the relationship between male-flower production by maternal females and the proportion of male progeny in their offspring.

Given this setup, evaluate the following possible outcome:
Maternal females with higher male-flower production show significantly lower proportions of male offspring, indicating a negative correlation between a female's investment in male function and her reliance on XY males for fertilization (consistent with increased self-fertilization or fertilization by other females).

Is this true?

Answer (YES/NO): YES